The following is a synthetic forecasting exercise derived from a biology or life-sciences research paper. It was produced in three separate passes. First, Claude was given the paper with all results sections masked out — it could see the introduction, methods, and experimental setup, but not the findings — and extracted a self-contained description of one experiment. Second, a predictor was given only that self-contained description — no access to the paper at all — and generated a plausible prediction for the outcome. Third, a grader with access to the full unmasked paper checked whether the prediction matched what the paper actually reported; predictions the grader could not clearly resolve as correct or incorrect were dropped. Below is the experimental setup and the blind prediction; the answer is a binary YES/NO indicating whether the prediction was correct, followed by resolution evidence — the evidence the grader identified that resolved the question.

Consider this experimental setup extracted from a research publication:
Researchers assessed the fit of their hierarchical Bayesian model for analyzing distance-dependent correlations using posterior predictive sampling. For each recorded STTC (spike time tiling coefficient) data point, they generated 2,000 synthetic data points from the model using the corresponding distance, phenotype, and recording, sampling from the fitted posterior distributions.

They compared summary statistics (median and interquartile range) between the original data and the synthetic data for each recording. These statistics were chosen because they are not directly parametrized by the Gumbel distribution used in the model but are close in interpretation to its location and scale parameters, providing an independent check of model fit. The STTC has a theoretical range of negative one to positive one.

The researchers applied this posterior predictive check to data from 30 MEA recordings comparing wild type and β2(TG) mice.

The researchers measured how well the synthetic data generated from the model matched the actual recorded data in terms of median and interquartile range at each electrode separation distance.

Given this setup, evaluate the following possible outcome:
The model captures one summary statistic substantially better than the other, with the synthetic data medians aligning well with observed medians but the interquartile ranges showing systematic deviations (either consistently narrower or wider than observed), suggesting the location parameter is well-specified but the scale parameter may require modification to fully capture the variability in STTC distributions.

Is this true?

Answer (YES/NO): NO